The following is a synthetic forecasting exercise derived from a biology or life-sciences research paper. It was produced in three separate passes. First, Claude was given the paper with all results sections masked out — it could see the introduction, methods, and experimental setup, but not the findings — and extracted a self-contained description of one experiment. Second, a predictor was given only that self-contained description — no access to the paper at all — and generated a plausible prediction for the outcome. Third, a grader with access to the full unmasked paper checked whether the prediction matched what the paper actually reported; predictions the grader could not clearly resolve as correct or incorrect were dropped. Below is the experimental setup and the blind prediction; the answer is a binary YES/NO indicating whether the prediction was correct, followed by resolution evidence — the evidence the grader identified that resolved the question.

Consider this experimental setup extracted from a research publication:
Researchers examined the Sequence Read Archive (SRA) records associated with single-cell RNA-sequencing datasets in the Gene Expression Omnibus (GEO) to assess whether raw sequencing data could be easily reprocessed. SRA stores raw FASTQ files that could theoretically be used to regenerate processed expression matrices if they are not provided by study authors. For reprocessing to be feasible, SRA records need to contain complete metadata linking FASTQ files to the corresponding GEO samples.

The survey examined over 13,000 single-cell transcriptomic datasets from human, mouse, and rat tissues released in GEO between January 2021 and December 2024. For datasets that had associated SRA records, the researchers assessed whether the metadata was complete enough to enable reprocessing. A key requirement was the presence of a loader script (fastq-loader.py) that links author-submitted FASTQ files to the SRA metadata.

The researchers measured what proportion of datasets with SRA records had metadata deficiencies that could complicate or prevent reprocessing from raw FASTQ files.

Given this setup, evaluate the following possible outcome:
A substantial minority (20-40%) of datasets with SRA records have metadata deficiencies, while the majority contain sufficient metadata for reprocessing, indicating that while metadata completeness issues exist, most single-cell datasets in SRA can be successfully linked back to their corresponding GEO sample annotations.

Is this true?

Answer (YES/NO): NO